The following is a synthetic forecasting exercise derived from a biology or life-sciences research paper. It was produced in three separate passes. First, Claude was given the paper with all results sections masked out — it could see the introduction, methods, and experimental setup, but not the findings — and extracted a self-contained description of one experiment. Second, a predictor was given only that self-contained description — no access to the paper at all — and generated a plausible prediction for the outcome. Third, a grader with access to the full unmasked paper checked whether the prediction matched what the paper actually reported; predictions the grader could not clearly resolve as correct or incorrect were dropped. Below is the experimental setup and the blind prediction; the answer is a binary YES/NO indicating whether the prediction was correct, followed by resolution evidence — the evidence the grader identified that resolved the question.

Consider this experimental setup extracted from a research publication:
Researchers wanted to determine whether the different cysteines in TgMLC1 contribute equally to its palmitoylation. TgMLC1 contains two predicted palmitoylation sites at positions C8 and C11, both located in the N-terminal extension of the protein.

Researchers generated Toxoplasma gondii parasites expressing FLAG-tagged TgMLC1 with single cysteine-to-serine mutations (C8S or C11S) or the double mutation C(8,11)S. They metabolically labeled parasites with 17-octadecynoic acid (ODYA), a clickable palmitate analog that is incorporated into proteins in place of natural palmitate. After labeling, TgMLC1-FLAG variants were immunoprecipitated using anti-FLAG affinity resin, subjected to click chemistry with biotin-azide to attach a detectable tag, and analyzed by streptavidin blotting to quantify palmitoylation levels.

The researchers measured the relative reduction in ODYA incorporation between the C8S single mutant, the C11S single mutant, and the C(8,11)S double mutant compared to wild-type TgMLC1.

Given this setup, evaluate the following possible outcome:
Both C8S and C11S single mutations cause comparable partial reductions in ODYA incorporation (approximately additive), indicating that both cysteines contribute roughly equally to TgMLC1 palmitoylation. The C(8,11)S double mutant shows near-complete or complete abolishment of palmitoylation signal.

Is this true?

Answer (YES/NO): NO